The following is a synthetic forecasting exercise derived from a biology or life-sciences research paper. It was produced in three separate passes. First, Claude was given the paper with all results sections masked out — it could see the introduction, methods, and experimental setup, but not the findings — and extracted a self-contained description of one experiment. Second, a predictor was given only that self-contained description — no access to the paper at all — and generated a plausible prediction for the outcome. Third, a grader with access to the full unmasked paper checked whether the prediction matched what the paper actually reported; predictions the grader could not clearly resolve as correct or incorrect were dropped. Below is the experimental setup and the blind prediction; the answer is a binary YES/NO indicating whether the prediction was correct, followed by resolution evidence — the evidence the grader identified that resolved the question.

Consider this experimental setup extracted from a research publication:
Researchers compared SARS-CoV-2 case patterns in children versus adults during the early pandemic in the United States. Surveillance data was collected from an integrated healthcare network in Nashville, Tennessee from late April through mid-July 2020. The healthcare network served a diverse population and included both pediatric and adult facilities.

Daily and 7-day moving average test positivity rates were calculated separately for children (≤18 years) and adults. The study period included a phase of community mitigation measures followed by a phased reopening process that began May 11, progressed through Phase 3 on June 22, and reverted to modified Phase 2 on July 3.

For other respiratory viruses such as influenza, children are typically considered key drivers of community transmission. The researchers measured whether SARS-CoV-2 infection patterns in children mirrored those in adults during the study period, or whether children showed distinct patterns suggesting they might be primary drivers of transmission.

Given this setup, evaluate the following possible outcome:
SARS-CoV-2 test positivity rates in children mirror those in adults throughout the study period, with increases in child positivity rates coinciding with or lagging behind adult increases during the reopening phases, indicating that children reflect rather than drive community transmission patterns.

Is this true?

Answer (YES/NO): YES